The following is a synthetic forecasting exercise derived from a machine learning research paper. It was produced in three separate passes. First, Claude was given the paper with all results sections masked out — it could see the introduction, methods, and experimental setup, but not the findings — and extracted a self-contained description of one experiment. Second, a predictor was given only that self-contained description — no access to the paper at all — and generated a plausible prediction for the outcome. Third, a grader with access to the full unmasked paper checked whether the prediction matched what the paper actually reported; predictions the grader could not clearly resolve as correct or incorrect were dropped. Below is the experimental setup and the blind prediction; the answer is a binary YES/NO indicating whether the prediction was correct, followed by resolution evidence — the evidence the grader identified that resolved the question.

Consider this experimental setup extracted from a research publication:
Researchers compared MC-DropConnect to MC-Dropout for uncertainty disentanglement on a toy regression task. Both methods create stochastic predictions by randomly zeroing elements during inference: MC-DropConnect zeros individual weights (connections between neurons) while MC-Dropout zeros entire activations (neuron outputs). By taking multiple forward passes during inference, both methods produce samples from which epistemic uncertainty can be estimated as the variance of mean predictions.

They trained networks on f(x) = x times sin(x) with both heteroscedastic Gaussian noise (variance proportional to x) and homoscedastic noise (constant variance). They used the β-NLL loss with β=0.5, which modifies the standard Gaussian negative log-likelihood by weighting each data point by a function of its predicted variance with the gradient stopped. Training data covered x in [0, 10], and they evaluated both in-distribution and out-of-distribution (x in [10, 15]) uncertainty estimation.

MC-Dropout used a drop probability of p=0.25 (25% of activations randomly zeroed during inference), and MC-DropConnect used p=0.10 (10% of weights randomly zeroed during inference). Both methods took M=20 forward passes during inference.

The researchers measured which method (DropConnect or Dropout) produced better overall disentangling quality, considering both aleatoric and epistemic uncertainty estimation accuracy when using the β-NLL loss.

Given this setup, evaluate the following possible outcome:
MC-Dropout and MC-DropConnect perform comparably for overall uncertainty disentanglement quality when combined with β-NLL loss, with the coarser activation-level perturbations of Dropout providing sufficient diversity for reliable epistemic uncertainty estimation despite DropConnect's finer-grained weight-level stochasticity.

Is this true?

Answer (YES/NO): NO